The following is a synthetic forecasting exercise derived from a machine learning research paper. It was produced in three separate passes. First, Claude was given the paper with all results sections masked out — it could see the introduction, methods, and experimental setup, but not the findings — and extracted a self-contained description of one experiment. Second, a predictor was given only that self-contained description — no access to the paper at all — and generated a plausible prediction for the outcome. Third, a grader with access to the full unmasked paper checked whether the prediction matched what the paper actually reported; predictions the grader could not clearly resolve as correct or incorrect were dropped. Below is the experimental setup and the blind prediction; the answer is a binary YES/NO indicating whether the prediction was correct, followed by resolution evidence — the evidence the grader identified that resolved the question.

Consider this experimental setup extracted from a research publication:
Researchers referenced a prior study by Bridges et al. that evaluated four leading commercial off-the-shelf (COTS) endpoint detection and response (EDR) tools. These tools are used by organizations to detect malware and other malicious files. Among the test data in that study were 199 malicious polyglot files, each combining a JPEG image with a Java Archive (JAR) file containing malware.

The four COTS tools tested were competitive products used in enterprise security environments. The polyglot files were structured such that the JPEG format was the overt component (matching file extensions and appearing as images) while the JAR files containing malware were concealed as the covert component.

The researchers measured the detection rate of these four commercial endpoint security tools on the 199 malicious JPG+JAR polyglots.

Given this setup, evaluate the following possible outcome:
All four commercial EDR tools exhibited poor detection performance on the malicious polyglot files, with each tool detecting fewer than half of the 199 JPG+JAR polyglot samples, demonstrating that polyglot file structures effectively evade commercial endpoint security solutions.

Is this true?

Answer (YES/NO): YES